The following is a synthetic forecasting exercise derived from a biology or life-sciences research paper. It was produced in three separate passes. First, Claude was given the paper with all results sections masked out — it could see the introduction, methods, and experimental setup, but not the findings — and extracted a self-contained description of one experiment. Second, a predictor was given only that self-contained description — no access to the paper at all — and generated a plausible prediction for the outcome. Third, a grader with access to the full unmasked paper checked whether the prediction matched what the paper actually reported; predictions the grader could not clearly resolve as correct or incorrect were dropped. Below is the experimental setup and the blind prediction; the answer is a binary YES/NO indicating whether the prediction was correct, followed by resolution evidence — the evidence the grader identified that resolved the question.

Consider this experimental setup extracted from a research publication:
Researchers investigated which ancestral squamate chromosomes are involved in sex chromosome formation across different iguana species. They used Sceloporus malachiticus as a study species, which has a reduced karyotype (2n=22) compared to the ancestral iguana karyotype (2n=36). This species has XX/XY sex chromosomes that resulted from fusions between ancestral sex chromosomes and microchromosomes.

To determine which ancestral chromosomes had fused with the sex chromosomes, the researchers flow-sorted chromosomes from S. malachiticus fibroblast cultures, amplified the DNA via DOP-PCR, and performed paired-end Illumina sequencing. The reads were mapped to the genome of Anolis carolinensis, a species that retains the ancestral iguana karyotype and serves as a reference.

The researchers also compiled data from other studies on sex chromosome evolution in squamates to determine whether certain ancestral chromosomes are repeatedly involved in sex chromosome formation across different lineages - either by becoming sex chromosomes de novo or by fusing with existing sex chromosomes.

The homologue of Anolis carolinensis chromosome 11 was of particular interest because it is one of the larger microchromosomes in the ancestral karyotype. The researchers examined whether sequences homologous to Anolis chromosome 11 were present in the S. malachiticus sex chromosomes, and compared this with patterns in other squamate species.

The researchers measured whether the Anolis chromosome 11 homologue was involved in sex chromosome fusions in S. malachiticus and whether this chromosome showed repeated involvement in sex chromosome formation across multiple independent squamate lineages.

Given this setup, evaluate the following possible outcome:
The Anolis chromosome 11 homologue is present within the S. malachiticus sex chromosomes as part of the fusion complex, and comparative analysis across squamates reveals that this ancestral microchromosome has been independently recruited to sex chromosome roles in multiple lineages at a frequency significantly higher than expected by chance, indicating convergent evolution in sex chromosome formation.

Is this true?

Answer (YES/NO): NO